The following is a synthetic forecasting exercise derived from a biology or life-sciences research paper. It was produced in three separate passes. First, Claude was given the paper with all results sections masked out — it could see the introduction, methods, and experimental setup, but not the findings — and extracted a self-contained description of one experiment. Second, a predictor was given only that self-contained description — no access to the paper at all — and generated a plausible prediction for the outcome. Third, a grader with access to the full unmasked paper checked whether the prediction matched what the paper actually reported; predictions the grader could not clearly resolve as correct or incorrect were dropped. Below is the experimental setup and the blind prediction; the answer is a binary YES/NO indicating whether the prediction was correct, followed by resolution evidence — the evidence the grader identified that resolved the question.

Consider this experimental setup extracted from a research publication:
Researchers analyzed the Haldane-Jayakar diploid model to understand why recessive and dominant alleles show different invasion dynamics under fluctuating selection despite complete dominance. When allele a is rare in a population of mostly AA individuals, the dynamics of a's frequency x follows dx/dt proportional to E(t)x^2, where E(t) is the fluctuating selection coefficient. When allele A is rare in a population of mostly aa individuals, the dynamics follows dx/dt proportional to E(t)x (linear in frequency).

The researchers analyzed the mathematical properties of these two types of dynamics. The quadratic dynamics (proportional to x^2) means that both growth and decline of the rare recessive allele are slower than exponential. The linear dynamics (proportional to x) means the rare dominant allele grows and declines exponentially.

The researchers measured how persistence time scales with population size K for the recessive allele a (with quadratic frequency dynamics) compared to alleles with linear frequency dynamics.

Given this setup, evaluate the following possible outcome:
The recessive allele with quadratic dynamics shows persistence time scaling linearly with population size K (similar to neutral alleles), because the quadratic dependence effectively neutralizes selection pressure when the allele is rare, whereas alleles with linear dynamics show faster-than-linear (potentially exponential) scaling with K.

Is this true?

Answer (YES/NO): NO